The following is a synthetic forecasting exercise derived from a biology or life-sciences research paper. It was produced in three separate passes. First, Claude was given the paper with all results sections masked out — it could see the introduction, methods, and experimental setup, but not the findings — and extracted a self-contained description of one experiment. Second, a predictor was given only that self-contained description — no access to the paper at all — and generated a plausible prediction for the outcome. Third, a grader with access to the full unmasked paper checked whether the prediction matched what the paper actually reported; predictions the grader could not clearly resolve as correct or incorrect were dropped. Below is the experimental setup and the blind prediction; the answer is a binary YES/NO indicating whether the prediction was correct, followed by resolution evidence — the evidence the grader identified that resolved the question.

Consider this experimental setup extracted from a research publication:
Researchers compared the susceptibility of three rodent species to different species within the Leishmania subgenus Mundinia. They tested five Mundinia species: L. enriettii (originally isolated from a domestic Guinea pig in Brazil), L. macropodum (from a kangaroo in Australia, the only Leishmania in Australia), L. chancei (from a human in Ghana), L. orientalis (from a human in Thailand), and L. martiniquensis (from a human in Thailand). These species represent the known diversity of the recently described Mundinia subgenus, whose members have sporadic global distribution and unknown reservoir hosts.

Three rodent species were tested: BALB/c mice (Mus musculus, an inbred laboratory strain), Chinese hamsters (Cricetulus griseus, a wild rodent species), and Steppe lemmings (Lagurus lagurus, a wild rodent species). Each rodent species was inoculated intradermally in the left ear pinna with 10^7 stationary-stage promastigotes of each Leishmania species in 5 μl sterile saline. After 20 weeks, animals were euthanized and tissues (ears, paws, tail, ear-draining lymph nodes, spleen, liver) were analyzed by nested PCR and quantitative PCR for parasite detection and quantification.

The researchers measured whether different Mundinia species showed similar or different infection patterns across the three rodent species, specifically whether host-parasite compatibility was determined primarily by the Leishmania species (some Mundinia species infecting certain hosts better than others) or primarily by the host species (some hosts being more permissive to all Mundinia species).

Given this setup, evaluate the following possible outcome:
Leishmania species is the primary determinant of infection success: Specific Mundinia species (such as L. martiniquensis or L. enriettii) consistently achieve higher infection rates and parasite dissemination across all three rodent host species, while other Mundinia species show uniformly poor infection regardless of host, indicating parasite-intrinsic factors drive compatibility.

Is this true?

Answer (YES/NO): NO